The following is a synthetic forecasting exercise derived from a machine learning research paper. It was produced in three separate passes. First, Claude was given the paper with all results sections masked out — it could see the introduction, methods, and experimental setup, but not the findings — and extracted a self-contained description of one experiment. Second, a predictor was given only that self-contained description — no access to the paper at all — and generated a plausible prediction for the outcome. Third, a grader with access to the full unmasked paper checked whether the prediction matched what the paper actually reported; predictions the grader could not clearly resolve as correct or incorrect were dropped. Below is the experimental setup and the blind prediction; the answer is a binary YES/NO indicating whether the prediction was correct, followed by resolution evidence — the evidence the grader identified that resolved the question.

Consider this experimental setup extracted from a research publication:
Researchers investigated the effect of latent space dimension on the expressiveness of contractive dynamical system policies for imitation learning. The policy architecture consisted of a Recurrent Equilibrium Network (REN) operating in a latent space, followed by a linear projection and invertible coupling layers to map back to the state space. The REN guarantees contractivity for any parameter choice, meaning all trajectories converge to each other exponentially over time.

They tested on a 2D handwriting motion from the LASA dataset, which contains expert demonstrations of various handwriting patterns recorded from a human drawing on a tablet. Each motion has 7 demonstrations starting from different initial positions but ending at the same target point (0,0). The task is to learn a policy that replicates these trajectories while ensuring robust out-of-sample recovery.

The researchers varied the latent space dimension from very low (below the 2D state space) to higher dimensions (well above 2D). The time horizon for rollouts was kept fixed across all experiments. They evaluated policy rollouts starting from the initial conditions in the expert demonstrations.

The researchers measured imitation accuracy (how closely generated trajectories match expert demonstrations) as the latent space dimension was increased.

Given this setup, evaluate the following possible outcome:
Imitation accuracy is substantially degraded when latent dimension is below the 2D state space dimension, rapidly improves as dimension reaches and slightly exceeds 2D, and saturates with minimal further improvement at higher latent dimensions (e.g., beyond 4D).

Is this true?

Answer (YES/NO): NO